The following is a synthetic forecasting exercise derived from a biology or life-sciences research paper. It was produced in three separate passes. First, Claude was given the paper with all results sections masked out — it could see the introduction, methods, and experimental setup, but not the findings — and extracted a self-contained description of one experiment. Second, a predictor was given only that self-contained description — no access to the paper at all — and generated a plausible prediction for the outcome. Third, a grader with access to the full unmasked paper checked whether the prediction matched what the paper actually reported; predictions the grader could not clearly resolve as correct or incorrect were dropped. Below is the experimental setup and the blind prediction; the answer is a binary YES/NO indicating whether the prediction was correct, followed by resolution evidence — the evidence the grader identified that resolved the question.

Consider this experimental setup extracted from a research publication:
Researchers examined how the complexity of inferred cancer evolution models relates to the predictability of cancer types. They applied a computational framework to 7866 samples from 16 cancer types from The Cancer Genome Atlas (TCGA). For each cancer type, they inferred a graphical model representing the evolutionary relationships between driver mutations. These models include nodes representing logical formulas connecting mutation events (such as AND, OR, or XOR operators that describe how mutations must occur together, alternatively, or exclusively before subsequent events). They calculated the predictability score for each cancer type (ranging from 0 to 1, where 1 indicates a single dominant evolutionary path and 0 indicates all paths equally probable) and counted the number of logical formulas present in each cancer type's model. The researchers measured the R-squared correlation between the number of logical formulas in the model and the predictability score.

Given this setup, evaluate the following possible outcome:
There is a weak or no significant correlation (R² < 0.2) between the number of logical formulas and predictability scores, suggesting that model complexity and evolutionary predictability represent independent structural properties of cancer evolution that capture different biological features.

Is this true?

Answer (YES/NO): NO